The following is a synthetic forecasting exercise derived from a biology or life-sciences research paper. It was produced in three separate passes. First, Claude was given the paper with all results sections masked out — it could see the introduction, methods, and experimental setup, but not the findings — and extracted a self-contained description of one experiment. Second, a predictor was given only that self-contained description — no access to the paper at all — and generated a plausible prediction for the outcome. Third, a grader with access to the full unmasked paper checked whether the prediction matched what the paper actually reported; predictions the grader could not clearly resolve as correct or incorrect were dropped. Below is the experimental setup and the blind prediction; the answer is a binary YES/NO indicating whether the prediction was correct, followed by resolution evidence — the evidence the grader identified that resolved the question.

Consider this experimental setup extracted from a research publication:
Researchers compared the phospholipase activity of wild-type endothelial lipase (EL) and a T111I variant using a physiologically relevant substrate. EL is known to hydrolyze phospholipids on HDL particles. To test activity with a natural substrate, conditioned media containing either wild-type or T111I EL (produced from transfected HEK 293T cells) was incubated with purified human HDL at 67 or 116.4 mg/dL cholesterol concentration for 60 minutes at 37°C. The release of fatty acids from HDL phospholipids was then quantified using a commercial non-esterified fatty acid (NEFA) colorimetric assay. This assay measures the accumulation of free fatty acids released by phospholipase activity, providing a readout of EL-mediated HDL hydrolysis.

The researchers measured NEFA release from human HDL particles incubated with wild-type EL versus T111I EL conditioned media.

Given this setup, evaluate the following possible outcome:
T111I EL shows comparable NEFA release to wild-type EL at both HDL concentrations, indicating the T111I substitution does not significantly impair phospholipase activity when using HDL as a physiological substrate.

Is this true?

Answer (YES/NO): YES